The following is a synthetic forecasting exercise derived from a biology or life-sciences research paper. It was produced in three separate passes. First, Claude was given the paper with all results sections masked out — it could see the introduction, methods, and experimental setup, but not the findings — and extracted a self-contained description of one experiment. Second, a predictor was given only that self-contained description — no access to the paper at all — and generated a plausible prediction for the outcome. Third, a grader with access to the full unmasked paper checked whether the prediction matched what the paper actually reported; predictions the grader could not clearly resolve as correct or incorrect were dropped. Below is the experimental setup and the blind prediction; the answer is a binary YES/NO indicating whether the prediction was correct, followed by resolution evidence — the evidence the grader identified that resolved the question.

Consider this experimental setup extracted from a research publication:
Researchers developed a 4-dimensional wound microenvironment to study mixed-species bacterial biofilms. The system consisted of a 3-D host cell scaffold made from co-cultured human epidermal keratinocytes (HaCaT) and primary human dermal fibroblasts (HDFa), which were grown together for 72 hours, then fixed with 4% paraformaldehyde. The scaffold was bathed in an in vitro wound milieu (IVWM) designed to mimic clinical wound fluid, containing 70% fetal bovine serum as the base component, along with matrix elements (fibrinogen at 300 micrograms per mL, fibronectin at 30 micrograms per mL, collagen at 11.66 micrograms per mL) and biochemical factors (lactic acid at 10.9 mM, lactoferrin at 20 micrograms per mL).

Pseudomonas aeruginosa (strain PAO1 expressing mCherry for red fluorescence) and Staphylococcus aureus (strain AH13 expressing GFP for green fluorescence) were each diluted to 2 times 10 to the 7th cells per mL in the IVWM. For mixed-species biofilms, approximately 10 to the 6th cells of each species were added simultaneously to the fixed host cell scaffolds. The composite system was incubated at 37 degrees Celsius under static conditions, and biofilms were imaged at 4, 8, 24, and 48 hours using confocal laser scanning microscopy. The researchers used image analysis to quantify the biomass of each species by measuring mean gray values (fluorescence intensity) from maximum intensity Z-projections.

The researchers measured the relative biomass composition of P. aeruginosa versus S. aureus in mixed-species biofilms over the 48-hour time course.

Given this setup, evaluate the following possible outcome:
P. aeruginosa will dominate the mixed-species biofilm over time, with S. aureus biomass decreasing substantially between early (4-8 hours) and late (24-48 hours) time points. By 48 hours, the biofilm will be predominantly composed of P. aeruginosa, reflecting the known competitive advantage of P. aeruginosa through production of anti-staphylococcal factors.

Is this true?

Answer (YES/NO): NO